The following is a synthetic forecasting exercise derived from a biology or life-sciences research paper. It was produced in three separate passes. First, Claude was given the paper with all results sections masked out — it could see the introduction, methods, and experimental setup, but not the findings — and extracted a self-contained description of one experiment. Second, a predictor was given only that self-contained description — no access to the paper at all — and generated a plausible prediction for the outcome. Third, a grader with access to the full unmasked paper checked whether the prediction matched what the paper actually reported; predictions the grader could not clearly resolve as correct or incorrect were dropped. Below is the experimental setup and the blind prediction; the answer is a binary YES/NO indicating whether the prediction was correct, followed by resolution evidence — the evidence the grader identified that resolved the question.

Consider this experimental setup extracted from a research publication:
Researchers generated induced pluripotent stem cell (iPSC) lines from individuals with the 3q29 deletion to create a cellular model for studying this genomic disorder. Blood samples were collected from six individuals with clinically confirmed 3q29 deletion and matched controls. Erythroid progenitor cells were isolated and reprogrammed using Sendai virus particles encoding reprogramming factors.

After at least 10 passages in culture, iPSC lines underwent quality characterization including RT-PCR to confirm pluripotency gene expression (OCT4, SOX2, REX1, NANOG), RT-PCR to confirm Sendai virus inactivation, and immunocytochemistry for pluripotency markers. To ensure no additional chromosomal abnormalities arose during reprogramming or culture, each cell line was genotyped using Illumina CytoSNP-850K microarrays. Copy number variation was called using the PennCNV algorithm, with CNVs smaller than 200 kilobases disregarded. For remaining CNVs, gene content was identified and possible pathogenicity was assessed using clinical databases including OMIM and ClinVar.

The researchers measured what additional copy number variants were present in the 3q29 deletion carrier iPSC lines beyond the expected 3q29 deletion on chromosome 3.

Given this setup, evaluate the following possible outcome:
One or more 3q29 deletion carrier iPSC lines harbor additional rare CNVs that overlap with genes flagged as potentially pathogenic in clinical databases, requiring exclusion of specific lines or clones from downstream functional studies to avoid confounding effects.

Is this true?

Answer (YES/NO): NO